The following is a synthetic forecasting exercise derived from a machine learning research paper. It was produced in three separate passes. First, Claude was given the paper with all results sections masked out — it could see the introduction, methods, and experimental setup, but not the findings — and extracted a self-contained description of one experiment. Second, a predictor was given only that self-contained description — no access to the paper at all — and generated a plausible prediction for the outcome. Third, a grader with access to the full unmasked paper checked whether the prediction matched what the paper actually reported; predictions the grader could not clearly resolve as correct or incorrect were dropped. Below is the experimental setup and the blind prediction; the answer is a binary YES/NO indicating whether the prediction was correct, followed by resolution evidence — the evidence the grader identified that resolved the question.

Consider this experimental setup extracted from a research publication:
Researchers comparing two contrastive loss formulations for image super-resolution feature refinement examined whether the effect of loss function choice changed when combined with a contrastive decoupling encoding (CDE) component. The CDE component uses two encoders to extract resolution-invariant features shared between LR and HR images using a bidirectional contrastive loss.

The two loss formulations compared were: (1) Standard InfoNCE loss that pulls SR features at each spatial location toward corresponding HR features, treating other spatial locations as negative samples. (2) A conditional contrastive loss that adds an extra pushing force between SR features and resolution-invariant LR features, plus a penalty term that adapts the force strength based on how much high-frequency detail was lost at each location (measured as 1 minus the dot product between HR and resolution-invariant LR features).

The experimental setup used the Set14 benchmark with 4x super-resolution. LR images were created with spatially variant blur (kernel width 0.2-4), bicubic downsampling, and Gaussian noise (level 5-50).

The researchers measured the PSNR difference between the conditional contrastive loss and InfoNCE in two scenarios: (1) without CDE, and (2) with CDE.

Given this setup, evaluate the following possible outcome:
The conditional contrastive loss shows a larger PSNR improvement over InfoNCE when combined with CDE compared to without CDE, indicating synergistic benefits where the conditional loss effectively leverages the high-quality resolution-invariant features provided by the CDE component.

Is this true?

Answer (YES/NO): NO